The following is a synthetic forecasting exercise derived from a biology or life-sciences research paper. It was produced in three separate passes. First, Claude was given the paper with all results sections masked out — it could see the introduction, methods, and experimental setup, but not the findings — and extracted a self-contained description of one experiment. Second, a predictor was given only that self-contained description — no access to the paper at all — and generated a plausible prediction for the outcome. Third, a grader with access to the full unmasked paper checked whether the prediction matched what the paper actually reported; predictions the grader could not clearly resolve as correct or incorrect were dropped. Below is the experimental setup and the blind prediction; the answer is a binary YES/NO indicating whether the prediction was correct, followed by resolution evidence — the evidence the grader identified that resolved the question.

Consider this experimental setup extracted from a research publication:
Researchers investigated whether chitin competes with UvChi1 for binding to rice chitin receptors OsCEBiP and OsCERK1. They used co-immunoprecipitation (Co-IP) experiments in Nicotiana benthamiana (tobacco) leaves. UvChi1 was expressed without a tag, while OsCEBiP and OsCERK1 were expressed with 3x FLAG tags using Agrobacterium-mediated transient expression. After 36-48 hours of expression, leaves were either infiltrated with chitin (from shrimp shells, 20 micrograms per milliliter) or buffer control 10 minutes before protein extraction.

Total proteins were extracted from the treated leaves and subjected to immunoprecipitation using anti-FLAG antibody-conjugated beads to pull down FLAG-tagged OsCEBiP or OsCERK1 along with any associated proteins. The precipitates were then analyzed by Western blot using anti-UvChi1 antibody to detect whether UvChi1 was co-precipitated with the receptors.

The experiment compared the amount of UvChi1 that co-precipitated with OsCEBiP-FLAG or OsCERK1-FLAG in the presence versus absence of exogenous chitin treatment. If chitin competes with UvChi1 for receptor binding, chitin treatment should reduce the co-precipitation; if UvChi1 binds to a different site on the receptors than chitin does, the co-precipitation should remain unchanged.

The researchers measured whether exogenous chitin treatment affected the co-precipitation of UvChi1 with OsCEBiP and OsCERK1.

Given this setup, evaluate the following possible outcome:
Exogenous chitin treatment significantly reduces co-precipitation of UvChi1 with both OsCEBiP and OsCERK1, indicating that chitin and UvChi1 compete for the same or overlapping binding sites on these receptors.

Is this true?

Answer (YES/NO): NO